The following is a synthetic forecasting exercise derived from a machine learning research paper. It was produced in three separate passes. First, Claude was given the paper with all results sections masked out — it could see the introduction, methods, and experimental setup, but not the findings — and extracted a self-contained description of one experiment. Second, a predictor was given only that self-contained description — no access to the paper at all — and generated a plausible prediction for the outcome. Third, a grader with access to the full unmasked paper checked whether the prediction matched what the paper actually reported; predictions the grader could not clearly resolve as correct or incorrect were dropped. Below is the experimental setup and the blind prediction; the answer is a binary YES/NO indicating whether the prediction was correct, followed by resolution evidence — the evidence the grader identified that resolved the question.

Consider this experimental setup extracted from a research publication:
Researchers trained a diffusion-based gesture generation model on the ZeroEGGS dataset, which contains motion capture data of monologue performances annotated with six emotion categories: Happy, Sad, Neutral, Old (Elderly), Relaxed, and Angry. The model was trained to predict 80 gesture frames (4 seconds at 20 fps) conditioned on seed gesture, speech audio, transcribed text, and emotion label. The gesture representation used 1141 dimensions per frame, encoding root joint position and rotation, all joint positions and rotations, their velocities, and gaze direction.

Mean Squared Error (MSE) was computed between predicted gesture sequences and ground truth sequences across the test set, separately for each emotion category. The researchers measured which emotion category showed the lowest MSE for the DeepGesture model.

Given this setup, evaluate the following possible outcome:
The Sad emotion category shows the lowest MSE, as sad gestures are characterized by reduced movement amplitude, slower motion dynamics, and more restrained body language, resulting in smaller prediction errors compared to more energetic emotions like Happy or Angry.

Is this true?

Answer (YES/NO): YES